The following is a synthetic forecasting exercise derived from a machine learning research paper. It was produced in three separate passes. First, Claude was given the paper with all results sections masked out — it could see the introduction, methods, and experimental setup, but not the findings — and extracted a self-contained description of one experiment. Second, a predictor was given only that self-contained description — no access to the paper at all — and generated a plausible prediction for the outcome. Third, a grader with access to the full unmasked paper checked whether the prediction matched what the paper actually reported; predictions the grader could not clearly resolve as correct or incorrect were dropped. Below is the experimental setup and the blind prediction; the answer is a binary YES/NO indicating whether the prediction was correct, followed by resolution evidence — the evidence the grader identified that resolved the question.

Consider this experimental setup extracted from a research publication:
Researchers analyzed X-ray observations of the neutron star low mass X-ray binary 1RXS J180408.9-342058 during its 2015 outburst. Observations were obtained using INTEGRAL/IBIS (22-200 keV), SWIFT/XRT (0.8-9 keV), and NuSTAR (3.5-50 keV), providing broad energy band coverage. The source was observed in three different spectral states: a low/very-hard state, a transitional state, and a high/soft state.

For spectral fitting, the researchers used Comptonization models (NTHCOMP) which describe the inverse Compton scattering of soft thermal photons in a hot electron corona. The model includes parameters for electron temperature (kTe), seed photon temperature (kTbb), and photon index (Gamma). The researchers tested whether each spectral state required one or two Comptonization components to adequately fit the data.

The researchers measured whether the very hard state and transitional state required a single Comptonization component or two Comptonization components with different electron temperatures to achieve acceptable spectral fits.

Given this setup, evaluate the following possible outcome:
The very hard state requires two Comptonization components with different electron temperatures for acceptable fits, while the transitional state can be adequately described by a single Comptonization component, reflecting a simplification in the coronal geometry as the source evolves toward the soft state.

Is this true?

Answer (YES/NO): NO